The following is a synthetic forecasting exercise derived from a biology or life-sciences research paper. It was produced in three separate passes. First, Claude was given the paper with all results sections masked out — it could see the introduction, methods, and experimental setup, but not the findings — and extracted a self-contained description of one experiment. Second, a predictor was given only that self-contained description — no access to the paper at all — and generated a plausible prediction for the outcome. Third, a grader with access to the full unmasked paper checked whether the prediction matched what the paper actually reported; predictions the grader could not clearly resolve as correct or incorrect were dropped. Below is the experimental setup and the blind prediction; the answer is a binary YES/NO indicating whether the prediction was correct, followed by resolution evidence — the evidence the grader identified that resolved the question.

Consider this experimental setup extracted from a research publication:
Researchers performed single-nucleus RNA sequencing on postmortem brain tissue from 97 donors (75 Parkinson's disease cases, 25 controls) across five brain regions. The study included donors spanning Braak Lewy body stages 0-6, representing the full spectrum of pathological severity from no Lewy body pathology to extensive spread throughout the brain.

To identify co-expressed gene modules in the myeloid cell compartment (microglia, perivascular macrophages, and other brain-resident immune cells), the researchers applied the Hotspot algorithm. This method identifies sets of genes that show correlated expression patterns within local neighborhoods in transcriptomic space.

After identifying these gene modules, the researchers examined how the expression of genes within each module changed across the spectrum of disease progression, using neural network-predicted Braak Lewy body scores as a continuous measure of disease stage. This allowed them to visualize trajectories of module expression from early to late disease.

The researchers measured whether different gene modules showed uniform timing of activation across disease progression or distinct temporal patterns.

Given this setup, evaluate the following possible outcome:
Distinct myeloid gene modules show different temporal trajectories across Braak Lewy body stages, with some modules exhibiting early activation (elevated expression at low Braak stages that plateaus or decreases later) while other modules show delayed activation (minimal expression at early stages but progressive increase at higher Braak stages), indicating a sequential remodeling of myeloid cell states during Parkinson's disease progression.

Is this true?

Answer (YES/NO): YES